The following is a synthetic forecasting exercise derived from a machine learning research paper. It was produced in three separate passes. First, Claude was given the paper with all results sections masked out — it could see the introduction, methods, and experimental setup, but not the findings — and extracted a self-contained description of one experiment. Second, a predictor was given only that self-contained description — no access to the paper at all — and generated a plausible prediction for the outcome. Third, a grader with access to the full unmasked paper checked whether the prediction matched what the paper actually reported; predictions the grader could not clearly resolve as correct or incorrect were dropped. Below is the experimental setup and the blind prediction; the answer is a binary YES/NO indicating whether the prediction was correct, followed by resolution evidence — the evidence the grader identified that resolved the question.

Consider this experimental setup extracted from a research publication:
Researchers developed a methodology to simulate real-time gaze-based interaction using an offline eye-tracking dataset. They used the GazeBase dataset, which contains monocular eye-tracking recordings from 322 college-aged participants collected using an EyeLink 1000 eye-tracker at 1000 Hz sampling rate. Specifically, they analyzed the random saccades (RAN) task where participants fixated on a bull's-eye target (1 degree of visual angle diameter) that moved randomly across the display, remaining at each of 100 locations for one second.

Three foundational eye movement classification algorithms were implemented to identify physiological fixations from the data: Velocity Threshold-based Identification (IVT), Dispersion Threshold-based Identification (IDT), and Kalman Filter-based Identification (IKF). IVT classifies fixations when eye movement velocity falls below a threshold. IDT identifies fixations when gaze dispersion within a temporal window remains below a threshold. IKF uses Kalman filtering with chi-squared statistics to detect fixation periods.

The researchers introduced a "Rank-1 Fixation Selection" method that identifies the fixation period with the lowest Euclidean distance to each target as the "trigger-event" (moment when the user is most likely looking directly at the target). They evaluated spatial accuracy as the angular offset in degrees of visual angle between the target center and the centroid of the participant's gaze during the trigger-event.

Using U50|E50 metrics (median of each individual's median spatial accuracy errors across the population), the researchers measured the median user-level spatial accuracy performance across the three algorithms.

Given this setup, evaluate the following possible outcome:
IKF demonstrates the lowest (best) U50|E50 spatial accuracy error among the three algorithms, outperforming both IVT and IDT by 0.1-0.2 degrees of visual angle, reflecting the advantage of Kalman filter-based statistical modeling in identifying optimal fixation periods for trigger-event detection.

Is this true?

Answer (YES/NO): NO